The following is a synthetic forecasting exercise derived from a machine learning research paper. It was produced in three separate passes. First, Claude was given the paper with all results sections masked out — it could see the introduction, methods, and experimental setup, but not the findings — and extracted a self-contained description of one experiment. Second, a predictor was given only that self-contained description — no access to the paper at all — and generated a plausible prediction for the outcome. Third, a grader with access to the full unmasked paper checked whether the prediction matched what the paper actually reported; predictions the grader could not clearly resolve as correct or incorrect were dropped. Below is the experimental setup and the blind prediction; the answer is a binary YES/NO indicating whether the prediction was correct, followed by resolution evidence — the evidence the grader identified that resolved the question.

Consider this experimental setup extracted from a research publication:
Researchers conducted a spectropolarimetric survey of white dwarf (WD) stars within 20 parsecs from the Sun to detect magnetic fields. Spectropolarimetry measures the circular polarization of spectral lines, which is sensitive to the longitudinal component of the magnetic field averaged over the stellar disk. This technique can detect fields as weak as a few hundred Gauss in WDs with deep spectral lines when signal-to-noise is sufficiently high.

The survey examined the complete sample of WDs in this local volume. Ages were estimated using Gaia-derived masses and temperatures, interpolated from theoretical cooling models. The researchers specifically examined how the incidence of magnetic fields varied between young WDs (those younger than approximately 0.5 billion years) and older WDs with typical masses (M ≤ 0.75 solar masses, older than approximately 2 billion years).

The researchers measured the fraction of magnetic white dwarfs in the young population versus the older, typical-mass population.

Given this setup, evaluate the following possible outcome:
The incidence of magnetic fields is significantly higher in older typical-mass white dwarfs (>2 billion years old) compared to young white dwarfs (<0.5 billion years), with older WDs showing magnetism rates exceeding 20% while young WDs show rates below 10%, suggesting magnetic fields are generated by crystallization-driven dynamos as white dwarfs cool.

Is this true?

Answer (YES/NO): YES